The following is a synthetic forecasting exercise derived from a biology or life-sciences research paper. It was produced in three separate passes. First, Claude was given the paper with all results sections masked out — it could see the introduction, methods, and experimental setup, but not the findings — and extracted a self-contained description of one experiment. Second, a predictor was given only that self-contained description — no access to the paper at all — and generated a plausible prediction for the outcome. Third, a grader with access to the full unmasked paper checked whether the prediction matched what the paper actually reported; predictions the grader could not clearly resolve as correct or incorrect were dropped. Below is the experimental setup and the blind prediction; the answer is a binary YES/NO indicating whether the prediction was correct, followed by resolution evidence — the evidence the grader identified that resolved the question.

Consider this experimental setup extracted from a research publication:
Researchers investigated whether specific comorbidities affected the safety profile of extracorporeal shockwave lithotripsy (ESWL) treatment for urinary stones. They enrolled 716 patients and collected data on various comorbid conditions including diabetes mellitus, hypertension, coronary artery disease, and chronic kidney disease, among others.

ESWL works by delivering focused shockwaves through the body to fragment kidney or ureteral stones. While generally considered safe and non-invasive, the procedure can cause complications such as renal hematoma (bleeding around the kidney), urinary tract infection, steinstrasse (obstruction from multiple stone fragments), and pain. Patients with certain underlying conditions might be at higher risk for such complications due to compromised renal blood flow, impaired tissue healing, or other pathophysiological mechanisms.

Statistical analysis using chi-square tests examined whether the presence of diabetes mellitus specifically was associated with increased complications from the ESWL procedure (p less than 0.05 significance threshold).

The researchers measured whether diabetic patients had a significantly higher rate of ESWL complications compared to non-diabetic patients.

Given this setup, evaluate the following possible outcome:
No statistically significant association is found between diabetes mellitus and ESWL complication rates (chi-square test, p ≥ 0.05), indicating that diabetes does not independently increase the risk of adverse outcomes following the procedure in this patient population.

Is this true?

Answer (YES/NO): NO